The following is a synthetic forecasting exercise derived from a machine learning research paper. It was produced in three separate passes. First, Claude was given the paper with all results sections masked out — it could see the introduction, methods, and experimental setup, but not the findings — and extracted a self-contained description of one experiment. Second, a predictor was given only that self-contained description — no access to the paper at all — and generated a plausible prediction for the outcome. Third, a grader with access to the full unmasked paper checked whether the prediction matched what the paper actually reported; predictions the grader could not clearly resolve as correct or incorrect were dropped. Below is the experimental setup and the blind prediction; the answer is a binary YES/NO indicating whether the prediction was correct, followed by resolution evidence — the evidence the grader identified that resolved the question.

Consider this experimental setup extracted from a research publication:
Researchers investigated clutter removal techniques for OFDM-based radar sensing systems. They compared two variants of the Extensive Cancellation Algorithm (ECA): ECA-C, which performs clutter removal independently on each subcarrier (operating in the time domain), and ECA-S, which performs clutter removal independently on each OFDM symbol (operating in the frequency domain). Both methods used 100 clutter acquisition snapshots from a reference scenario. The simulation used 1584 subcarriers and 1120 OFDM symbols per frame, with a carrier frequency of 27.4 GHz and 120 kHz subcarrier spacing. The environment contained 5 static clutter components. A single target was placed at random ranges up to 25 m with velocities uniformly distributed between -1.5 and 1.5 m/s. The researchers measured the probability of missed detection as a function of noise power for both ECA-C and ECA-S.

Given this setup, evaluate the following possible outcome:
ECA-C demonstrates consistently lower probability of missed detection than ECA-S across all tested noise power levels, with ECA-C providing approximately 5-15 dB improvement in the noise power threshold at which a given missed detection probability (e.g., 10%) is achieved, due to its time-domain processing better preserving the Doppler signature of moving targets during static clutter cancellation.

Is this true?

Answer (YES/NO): NO